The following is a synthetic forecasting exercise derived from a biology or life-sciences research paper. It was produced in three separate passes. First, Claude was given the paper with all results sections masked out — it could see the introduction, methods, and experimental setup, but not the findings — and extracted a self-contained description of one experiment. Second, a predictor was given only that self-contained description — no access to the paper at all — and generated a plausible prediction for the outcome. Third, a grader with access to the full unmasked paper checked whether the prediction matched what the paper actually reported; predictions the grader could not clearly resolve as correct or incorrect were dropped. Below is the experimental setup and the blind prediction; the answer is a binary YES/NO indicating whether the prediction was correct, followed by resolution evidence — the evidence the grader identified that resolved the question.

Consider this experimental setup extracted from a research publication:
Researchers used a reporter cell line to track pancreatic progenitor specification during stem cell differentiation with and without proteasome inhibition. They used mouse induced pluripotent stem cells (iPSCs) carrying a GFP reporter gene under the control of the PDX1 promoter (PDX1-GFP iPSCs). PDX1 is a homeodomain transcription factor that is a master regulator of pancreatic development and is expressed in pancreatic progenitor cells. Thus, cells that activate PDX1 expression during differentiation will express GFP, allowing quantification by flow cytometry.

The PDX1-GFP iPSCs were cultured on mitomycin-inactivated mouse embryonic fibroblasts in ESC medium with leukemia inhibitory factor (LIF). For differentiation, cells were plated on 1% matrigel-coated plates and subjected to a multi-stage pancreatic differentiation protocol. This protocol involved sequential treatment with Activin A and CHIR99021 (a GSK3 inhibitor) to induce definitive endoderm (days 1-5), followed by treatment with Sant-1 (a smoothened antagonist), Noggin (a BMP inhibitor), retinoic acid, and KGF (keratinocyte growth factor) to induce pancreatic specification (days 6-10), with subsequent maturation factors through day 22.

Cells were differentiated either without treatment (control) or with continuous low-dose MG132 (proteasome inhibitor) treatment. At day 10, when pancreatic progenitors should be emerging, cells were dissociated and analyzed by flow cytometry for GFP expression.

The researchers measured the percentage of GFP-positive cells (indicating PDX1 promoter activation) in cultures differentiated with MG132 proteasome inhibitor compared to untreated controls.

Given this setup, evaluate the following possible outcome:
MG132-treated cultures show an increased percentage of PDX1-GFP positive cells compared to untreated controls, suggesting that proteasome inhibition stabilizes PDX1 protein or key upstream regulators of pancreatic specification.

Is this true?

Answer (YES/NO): YES